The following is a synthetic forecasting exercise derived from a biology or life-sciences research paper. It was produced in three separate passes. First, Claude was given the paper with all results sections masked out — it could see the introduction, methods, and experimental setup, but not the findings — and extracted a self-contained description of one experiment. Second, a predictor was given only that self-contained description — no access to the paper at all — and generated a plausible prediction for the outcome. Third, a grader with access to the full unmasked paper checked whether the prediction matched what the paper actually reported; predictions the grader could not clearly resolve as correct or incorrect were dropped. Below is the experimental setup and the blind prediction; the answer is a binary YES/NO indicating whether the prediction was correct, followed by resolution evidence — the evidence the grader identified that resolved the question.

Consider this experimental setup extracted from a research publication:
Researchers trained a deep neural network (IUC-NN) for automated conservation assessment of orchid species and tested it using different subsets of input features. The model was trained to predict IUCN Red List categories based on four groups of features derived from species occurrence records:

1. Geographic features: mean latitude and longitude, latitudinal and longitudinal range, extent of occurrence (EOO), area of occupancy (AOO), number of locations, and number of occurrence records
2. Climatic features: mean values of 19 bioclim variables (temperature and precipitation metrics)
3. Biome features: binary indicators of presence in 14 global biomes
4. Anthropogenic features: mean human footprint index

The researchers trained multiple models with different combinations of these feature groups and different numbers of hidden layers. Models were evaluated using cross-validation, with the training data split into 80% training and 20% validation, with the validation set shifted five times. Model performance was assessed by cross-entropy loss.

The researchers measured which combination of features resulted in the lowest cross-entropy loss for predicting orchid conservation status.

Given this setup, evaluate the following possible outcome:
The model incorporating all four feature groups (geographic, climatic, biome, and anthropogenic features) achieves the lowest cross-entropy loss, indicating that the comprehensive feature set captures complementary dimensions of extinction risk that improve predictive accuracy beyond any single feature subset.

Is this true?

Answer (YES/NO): NO